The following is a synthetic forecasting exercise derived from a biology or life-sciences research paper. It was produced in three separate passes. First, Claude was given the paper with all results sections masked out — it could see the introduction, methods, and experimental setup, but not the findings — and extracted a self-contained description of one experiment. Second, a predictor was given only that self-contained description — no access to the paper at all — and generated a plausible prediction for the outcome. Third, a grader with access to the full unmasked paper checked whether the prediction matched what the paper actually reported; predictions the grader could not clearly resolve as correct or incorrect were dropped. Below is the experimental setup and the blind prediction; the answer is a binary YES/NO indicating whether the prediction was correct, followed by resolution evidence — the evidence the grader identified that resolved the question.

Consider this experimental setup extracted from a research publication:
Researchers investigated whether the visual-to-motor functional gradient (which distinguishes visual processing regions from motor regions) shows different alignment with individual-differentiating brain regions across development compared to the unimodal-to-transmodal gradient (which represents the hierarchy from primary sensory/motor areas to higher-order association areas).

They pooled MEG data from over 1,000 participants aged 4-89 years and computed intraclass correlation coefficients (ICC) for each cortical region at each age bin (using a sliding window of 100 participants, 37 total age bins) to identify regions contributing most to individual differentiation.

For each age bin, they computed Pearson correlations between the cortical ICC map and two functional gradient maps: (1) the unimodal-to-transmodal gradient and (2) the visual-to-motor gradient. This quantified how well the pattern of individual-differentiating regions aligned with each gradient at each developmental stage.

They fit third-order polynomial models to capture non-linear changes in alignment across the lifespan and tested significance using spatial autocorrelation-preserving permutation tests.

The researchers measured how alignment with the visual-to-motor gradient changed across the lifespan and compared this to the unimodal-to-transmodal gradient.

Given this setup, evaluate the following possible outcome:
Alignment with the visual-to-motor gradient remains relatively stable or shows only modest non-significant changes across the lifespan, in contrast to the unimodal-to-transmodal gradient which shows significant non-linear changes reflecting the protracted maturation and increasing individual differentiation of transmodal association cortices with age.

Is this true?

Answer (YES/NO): NO